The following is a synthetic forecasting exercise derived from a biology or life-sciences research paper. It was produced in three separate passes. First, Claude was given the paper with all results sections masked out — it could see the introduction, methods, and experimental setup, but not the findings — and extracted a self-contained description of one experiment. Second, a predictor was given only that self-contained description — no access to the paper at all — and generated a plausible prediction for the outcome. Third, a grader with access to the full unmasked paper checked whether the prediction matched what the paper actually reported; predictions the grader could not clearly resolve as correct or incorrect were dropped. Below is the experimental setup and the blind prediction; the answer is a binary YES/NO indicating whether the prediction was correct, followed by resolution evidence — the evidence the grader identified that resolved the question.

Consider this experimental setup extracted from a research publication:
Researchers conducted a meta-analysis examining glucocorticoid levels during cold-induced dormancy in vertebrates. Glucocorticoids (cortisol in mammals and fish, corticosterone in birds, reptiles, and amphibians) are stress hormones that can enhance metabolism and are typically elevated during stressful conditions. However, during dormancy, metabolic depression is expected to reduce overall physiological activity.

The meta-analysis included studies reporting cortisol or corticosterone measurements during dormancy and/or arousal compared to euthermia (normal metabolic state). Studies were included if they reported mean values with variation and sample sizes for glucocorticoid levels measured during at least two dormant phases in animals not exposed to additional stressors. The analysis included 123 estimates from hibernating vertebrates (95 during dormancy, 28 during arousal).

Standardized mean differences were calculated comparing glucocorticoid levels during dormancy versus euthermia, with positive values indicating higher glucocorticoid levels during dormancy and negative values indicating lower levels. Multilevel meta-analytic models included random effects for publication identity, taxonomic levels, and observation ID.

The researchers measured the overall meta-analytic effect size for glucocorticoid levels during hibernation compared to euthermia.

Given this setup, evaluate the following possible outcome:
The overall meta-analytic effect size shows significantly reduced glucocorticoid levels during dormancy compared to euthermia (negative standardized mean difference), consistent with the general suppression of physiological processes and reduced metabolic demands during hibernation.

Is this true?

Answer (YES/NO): NO